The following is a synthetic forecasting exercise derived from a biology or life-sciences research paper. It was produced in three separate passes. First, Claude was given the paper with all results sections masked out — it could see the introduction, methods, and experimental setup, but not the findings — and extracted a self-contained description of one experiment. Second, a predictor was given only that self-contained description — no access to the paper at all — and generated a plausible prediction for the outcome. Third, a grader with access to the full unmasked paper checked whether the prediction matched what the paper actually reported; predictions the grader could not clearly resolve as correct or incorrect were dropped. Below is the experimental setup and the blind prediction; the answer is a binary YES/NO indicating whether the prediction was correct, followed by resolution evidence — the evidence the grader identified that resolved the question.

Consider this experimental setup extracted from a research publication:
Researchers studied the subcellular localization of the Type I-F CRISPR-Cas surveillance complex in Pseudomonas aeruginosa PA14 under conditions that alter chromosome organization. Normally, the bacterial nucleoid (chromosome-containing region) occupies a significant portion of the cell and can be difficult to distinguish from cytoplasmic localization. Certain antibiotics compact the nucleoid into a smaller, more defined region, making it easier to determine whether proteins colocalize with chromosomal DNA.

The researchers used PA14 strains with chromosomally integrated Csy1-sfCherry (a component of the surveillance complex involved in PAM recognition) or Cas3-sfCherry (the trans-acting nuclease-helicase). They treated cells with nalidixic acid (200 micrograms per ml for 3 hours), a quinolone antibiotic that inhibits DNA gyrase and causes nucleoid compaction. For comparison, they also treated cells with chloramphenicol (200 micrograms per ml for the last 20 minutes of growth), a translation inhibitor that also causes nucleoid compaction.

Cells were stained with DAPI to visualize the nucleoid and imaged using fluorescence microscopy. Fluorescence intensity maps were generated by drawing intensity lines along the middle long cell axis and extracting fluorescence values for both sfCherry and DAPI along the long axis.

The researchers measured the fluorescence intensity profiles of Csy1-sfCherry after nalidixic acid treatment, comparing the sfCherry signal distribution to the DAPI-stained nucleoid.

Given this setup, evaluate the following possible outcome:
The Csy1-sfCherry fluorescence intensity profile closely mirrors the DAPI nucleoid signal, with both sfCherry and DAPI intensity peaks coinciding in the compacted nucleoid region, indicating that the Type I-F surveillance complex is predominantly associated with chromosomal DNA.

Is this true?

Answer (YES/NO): YES